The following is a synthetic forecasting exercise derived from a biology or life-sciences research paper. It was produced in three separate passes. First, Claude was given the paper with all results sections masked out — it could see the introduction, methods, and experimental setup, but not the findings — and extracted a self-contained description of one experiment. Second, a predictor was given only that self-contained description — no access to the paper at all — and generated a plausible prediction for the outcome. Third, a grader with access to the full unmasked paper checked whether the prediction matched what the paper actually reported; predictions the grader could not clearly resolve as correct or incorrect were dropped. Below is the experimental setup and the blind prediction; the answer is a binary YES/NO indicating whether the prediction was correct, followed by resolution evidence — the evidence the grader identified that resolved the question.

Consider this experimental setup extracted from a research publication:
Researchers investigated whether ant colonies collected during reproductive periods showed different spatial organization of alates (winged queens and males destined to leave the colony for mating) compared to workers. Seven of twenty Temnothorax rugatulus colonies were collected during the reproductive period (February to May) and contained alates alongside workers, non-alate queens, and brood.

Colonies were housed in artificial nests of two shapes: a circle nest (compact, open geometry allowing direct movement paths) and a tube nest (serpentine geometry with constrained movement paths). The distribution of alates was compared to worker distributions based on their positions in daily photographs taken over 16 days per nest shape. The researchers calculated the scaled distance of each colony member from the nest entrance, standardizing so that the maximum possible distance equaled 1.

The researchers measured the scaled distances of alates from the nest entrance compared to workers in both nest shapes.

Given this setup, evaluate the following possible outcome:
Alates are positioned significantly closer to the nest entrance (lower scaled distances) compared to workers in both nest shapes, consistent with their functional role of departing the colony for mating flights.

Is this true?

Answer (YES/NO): NO